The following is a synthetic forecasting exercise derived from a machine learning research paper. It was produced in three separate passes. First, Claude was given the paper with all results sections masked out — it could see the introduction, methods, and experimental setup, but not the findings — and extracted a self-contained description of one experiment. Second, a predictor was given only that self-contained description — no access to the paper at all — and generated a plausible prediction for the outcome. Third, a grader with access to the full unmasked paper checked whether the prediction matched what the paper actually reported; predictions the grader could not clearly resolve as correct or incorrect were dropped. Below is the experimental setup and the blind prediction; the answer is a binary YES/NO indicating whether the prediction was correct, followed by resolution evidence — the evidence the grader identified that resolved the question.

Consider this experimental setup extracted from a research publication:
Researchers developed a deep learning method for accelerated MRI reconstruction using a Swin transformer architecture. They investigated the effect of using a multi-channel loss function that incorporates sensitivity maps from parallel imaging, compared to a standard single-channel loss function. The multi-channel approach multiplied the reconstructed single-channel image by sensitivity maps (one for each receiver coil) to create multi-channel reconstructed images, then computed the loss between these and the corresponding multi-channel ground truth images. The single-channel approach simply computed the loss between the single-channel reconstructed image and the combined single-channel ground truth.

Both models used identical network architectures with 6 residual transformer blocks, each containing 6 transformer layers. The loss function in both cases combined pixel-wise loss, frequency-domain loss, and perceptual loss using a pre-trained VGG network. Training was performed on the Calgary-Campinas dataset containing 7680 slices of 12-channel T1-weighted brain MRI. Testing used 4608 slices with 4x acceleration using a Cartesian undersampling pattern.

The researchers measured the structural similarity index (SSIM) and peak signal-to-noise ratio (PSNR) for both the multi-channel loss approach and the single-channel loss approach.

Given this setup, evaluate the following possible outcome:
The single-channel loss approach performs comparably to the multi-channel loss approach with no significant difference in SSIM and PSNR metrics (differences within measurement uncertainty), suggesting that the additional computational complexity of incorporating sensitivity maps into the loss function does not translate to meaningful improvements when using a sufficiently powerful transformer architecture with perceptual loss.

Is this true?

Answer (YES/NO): NO